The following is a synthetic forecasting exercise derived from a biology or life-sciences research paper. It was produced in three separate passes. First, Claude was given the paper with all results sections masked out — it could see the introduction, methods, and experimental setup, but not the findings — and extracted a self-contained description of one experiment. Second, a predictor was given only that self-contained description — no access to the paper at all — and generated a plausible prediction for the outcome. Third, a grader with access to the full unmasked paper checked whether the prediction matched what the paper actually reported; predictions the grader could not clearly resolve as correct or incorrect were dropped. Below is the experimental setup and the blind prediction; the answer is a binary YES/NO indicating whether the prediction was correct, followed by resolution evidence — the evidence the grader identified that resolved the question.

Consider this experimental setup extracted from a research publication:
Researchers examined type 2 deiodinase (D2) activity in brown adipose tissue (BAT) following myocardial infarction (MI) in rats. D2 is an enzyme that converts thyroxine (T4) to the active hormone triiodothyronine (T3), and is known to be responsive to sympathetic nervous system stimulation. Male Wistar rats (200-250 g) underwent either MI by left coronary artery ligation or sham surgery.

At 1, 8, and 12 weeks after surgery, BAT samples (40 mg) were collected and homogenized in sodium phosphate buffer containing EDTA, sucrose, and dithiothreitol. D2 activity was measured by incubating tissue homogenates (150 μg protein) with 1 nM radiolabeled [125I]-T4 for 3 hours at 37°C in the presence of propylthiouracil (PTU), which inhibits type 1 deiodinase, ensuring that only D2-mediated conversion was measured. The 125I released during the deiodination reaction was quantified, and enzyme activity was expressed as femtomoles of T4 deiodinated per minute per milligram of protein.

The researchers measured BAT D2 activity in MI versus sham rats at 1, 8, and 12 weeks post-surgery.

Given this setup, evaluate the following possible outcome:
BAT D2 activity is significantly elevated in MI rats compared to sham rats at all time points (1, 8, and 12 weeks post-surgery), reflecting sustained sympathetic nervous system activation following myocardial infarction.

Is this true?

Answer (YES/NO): NO